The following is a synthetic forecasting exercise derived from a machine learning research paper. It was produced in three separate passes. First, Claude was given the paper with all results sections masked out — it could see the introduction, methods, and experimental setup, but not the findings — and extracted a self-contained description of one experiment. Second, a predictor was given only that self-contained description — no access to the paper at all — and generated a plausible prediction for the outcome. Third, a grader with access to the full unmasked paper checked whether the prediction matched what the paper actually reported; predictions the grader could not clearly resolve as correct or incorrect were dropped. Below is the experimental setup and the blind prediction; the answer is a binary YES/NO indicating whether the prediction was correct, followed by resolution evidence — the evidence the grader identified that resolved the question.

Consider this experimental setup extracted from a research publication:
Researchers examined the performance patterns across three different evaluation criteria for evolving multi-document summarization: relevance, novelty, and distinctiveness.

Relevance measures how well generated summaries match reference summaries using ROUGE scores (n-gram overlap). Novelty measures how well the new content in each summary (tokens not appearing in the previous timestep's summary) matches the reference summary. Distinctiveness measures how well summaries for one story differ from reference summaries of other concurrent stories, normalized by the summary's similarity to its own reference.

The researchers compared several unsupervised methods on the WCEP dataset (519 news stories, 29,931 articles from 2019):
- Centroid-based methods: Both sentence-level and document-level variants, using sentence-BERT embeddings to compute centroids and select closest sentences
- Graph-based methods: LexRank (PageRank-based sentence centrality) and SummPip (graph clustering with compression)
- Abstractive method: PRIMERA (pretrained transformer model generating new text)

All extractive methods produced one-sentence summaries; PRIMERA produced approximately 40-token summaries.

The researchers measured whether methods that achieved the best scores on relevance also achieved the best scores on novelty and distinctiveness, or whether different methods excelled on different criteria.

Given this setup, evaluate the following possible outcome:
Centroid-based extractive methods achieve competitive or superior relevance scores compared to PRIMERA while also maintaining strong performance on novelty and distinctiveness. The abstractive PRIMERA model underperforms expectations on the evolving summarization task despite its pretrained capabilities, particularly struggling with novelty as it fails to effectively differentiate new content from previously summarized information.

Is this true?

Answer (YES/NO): NO